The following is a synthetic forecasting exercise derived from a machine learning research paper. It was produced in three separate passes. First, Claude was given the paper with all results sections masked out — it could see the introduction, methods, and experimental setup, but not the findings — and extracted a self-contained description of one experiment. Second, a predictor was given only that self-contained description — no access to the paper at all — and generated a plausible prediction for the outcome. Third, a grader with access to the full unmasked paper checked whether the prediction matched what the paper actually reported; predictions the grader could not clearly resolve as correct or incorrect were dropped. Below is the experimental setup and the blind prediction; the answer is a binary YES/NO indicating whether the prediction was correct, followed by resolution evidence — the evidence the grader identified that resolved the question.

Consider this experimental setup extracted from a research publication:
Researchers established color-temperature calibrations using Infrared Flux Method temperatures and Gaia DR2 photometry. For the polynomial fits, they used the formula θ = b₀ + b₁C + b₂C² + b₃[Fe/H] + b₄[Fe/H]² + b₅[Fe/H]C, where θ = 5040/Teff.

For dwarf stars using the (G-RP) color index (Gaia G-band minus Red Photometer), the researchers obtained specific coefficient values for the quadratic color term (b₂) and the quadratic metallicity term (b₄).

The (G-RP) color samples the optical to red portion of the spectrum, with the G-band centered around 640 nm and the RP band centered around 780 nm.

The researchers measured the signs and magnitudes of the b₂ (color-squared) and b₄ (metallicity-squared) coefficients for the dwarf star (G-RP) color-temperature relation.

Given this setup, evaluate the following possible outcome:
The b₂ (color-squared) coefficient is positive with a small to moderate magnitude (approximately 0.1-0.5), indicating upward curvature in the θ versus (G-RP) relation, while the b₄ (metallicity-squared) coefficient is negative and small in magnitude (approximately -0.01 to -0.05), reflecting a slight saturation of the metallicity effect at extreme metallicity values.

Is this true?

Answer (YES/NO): NO